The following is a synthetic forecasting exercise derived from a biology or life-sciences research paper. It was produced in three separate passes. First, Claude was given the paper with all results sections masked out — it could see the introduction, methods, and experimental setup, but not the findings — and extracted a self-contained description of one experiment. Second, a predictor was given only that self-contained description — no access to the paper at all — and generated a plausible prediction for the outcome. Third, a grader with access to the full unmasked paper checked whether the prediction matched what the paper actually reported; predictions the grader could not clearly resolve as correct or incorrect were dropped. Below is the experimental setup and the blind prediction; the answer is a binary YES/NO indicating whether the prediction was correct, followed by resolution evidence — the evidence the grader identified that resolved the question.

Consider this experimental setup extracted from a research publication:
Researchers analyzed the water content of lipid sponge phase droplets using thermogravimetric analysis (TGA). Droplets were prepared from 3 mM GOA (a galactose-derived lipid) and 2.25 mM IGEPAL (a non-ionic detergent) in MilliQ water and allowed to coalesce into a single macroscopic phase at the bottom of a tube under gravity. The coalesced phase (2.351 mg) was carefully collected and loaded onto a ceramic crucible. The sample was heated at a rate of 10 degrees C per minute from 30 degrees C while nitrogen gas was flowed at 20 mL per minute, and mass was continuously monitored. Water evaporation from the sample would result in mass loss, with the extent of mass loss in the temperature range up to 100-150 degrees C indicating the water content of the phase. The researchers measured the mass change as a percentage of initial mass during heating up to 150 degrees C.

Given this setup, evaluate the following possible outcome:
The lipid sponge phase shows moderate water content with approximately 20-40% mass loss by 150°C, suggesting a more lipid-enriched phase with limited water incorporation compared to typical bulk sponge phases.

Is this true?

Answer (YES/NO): NO